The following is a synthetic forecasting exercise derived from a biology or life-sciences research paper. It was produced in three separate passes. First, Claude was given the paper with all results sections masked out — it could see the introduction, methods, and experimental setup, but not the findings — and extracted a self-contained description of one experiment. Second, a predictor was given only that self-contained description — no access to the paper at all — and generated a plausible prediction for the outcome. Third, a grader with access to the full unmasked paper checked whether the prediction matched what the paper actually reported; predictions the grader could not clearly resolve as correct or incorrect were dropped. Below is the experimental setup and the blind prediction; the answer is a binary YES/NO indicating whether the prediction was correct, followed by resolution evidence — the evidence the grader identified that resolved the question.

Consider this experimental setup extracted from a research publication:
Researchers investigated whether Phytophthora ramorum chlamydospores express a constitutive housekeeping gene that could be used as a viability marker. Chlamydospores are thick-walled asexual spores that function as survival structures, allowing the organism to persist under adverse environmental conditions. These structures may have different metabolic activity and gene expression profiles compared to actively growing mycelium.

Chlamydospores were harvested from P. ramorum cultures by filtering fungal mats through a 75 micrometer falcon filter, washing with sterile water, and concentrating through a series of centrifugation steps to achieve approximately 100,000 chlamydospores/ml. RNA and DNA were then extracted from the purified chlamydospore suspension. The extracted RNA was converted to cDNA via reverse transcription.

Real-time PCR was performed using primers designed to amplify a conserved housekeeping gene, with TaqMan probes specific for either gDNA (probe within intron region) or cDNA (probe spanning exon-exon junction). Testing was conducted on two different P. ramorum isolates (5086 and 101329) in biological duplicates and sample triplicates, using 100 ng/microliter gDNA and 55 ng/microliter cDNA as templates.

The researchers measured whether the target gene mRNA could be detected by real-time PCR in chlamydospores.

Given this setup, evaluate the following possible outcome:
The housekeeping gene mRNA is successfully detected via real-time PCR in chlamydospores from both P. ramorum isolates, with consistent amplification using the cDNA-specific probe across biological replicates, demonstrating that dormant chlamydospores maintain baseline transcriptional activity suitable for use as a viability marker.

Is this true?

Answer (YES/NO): YES